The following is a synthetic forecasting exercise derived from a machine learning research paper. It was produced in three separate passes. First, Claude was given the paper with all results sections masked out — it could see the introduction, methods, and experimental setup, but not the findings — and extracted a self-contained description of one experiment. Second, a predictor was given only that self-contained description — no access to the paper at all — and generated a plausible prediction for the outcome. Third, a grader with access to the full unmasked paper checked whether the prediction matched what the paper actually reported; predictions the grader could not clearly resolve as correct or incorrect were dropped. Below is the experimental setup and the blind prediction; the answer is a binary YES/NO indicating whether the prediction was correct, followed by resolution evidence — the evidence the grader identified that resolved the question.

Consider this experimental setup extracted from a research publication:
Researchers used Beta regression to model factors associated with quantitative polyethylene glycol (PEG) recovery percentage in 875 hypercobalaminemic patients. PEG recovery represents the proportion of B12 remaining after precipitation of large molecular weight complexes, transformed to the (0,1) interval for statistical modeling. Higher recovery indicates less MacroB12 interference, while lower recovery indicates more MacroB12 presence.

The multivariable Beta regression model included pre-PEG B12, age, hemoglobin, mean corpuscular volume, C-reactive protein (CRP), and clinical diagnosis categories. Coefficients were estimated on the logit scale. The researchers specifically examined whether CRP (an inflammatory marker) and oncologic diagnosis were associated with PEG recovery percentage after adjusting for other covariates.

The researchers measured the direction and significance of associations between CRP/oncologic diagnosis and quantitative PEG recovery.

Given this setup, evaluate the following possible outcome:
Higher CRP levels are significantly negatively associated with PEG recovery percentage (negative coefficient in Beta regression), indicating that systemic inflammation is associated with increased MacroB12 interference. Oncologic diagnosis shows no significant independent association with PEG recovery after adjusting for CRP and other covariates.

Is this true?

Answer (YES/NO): NO